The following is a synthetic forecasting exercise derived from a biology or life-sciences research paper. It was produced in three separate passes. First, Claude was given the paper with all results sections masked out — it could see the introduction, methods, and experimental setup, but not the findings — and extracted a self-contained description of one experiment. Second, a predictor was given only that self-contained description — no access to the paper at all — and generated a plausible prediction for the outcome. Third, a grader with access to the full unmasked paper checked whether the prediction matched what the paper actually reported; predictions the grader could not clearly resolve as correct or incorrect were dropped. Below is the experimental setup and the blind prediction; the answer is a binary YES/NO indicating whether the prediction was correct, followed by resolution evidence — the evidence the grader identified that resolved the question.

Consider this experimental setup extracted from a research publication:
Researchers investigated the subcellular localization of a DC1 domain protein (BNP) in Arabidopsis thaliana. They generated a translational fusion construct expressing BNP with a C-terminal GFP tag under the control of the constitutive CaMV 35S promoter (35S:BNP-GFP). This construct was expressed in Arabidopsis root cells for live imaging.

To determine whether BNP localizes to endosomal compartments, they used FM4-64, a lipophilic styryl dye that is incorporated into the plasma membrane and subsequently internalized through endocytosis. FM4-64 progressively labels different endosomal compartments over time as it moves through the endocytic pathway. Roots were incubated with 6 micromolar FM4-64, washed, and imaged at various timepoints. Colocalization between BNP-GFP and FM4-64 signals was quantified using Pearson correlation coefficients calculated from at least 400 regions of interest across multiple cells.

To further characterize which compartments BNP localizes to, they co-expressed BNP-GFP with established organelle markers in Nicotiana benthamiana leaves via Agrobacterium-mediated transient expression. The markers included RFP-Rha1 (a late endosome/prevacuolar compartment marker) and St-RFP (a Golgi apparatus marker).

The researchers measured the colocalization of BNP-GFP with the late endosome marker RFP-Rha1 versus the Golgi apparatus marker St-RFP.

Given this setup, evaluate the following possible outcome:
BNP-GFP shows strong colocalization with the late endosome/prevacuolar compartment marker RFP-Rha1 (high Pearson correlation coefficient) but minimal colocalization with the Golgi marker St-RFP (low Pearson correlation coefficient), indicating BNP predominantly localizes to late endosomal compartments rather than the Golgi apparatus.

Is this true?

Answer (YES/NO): YES